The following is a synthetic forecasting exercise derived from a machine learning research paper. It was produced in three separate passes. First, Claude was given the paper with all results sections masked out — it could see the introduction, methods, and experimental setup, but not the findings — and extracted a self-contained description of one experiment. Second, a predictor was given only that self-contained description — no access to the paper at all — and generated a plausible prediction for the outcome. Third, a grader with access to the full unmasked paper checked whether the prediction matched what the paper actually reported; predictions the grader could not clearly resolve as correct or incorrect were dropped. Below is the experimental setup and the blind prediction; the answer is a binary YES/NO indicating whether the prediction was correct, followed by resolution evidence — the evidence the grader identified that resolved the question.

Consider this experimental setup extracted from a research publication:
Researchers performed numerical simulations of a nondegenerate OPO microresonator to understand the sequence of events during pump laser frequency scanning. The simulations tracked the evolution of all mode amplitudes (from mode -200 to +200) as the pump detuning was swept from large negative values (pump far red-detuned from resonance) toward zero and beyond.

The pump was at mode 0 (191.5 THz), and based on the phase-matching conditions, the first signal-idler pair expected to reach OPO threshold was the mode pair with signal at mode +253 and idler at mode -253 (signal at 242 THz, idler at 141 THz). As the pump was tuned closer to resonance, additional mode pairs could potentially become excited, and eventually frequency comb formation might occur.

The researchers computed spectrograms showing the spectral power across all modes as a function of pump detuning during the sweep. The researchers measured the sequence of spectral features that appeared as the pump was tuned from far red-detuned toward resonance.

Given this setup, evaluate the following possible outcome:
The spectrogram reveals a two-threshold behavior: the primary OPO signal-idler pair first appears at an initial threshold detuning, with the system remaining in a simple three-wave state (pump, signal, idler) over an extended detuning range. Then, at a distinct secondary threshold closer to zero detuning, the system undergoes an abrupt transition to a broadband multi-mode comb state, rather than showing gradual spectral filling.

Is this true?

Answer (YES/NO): YES